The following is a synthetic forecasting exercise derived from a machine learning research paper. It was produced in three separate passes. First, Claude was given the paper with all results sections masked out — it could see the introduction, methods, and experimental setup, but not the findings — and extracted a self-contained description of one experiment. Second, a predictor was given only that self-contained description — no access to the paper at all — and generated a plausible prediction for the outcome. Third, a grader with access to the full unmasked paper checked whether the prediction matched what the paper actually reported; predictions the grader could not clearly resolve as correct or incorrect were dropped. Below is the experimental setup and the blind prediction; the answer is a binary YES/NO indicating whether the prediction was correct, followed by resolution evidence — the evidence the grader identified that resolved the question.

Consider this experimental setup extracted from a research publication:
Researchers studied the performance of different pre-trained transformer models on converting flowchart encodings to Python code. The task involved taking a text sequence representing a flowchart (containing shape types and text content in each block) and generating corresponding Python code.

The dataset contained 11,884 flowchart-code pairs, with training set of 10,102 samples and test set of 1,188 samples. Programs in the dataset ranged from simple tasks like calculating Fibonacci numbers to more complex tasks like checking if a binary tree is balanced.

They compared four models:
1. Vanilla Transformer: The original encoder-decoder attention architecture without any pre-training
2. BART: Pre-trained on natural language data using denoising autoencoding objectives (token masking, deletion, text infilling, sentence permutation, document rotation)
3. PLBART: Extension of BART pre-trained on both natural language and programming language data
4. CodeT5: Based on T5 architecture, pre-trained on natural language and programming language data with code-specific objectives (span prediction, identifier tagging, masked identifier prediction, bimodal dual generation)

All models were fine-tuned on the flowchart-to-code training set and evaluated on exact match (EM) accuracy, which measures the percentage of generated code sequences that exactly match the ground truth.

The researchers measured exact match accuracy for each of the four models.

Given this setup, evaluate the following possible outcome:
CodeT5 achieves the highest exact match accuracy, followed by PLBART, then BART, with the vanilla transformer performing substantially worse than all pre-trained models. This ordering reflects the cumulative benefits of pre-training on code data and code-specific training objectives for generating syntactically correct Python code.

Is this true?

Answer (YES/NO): NO